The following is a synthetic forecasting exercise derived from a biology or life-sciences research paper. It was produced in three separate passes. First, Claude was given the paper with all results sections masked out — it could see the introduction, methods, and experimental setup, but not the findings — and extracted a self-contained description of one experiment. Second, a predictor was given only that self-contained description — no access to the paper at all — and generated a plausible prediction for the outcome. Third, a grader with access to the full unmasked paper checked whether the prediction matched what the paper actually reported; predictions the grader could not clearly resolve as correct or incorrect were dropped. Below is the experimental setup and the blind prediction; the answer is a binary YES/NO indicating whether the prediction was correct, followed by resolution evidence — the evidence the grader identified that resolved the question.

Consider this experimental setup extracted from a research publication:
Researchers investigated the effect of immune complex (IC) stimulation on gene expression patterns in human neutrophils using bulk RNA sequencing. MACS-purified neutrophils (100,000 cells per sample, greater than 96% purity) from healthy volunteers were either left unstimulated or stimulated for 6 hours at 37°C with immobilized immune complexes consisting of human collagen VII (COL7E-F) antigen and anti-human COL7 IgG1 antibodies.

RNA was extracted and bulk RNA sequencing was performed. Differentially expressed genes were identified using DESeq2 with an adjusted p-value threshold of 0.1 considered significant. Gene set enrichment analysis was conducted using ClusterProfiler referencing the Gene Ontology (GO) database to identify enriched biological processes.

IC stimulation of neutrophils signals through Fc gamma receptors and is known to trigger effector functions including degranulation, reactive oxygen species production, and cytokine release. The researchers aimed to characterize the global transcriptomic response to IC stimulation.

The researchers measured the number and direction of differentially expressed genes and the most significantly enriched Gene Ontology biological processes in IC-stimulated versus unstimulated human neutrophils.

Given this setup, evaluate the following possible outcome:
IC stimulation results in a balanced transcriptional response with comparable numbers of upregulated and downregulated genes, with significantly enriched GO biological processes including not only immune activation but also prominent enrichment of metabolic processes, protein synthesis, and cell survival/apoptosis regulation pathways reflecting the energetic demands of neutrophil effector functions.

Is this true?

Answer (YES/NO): NO